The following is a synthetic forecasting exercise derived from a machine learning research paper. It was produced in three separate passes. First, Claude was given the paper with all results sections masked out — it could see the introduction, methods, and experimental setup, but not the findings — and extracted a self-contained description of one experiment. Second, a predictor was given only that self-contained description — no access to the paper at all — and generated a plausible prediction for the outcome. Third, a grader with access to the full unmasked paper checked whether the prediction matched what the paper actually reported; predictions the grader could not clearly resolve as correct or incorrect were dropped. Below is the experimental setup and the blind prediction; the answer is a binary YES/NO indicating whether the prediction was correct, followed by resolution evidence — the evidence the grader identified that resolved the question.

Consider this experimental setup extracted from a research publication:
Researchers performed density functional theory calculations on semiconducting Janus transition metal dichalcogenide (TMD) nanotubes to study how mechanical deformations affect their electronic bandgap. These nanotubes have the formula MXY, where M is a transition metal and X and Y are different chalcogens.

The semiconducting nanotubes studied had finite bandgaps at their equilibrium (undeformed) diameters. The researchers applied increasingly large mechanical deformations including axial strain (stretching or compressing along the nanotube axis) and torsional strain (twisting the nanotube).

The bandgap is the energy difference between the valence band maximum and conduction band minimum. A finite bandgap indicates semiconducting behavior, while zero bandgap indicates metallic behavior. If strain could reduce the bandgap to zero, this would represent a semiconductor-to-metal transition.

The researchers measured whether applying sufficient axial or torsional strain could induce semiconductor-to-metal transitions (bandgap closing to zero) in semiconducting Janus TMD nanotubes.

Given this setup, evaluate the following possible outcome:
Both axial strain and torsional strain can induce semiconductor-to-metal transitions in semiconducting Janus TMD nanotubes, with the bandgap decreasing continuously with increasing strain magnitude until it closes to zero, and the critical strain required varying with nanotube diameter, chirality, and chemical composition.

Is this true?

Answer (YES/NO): NO